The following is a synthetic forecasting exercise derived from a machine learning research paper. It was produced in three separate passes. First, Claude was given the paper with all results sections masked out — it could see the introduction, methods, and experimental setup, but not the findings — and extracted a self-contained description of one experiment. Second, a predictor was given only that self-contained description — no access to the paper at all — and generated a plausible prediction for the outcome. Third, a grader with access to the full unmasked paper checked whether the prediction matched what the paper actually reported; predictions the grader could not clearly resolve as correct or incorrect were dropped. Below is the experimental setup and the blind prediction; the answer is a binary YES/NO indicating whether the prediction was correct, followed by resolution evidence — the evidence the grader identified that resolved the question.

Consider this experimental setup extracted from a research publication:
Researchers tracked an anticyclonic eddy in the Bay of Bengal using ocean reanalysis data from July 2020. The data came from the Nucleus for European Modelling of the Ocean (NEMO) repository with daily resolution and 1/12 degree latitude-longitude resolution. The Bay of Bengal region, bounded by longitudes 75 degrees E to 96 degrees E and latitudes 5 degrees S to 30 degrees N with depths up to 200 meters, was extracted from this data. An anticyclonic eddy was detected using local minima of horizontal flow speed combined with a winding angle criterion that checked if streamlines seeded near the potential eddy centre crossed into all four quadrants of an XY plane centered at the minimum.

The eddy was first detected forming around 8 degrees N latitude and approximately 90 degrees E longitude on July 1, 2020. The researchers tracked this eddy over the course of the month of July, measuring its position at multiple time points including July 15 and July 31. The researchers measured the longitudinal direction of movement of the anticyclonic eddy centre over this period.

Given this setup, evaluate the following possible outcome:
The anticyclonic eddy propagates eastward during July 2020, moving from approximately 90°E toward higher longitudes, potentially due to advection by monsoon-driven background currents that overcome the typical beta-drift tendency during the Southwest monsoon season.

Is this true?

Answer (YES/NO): NO